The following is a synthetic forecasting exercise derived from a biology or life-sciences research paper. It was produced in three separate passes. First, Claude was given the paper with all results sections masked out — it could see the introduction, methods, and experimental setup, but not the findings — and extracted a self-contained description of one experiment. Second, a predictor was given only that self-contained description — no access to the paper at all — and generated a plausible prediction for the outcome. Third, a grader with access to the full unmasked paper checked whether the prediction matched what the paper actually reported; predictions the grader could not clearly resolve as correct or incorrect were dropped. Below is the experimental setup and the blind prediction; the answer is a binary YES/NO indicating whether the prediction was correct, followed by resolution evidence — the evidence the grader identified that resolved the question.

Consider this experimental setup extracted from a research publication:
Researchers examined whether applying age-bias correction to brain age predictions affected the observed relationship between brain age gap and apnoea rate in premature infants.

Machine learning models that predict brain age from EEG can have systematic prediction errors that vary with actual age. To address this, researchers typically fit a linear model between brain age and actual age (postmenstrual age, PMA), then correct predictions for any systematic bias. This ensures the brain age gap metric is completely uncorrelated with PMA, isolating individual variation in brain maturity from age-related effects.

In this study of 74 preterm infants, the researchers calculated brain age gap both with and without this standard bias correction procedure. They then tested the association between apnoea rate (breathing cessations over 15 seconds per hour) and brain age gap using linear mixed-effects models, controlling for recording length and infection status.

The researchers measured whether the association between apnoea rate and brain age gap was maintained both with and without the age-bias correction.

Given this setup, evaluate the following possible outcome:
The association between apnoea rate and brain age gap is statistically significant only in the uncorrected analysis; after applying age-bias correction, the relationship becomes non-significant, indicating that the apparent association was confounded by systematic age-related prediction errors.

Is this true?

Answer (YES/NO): NO